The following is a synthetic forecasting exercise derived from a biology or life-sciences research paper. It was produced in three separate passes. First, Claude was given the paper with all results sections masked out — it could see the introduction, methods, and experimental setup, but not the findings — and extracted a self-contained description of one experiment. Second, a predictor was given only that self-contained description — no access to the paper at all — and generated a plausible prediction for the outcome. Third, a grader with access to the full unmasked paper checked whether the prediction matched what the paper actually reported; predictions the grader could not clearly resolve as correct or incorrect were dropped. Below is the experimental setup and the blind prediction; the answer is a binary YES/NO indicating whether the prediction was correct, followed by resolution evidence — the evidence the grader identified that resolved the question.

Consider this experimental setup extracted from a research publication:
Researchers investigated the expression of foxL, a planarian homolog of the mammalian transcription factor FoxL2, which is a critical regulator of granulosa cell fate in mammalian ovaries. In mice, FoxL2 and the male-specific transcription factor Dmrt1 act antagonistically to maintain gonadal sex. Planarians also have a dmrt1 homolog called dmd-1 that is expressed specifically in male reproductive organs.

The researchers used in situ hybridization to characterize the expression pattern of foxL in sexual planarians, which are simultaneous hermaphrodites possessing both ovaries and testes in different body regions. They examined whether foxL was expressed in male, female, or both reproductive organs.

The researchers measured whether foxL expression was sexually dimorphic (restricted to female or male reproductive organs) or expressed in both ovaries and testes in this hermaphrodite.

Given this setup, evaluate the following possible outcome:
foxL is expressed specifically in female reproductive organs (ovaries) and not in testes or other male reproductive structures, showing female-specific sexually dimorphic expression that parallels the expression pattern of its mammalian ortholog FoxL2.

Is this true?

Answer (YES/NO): YES